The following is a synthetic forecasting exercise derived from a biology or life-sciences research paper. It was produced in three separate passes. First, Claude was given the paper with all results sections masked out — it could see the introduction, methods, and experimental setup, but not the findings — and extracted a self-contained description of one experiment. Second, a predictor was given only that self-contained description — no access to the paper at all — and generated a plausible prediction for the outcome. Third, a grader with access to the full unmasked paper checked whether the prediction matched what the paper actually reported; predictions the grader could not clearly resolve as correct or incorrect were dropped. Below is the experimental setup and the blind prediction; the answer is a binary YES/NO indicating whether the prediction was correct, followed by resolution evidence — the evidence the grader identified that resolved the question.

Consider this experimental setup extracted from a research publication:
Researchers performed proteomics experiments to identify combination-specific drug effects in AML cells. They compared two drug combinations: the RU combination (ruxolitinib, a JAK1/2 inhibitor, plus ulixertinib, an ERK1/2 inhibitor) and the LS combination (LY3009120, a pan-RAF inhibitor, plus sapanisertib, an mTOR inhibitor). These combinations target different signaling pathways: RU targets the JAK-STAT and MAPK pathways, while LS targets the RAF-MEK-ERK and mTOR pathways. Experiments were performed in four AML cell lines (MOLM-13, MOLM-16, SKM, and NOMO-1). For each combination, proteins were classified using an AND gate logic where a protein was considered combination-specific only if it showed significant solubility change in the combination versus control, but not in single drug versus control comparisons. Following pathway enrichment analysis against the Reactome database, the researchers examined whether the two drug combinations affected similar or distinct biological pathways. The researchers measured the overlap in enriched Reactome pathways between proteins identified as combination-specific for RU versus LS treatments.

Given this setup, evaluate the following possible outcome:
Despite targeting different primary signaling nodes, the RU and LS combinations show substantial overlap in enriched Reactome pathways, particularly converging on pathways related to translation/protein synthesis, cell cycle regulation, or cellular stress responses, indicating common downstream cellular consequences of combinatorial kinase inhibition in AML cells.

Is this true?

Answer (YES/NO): NO